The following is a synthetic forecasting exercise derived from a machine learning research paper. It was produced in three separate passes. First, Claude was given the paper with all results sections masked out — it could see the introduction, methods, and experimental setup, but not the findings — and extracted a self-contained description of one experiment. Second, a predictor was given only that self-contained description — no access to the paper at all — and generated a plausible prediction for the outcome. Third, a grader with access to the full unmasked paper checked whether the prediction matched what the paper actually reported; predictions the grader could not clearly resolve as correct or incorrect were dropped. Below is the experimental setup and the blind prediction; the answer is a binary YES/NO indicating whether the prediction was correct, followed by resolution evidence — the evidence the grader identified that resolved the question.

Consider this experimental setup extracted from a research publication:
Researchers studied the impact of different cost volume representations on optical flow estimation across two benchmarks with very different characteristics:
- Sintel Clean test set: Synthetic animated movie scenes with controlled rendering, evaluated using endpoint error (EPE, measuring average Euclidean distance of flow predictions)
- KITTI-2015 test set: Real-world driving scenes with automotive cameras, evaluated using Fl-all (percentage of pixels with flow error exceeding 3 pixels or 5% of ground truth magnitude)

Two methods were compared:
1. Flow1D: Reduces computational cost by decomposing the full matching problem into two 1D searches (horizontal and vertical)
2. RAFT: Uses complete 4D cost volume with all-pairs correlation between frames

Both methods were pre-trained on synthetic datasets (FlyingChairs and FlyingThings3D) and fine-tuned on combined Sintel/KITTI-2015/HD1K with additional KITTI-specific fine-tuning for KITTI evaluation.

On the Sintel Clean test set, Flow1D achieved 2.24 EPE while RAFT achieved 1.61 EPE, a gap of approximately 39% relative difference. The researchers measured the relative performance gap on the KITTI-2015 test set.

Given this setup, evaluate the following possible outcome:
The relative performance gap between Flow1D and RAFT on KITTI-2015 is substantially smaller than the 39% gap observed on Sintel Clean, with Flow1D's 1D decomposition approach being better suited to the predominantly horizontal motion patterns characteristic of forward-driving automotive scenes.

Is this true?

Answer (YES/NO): YES